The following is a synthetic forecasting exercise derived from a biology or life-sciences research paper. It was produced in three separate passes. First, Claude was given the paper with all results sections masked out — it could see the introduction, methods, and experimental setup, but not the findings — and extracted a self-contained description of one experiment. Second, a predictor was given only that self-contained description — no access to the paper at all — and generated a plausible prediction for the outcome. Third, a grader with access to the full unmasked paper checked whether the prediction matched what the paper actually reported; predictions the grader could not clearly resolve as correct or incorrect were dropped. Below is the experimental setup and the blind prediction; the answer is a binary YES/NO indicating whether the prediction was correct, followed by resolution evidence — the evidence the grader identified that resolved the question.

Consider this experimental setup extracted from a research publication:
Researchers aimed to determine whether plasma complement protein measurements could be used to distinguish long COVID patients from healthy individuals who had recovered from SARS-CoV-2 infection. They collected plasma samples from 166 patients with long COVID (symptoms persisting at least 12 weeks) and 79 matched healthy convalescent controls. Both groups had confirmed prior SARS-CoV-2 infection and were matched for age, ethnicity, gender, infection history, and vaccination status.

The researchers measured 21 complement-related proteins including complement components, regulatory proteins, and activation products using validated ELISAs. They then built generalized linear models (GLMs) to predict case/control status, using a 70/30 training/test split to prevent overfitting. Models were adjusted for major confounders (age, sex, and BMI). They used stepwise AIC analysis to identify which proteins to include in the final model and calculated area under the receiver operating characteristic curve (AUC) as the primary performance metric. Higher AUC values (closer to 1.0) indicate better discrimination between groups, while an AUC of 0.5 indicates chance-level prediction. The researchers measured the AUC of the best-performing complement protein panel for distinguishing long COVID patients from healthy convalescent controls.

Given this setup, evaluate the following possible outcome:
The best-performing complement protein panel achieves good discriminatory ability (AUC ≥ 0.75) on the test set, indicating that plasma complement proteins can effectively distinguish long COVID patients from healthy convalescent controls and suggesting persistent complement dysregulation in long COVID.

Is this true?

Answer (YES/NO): YES